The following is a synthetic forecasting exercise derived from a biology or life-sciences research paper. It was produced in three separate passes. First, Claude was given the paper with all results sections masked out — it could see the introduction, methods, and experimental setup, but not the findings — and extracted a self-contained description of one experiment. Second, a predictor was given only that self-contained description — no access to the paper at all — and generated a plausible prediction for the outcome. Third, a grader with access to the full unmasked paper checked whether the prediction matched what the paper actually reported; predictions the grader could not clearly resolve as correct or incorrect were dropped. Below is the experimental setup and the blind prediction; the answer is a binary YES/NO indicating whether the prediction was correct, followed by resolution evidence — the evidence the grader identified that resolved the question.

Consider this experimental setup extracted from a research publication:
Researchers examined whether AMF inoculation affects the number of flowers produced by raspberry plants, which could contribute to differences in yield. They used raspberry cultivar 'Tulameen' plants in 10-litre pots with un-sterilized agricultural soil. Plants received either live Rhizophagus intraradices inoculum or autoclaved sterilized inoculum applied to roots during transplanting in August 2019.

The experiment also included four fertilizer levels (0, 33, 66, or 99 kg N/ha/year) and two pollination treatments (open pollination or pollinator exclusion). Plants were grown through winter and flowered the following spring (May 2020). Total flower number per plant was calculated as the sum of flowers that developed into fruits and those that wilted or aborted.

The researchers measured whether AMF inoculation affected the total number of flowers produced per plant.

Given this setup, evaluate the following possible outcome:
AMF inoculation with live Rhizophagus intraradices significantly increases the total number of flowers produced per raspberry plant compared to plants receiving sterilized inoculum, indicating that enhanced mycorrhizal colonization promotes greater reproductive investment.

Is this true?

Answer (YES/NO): YES